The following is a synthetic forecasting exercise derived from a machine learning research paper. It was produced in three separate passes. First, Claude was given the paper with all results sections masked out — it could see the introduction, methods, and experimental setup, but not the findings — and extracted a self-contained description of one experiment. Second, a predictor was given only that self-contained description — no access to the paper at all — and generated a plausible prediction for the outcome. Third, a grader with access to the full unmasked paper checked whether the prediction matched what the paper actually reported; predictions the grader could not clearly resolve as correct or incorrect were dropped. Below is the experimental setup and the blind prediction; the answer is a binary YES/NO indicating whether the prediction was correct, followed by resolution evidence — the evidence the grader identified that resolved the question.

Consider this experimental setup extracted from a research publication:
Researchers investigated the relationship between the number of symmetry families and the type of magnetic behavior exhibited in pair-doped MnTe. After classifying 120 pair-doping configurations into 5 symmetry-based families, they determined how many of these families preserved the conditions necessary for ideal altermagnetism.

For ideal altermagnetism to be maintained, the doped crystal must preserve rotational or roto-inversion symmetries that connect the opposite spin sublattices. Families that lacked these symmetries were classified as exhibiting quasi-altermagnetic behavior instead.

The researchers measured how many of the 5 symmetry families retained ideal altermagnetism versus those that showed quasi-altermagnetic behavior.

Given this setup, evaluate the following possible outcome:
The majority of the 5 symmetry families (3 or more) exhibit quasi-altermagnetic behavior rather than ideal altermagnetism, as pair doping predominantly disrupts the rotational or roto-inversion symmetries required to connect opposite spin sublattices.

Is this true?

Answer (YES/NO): NO